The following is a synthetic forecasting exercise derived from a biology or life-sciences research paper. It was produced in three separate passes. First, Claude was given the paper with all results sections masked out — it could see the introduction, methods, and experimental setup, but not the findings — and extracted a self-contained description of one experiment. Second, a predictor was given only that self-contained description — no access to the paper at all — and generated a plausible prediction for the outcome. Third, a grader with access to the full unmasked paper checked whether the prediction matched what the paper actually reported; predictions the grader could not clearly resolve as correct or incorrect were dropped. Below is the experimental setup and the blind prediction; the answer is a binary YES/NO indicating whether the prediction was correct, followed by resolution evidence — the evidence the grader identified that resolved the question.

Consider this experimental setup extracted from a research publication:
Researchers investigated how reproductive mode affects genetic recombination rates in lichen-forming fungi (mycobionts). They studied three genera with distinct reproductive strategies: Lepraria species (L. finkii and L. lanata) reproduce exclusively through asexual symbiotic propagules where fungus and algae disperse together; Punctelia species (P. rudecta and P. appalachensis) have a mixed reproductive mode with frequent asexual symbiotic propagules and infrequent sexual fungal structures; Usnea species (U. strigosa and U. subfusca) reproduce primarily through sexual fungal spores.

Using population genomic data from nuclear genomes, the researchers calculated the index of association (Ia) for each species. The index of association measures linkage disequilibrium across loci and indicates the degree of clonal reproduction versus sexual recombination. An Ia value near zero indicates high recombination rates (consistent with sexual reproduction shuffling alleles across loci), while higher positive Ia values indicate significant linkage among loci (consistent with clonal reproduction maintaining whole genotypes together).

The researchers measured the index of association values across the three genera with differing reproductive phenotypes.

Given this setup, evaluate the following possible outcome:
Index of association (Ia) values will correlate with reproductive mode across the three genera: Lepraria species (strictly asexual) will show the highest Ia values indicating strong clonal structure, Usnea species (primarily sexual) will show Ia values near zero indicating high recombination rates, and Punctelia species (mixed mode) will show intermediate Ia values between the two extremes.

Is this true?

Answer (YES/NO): YES